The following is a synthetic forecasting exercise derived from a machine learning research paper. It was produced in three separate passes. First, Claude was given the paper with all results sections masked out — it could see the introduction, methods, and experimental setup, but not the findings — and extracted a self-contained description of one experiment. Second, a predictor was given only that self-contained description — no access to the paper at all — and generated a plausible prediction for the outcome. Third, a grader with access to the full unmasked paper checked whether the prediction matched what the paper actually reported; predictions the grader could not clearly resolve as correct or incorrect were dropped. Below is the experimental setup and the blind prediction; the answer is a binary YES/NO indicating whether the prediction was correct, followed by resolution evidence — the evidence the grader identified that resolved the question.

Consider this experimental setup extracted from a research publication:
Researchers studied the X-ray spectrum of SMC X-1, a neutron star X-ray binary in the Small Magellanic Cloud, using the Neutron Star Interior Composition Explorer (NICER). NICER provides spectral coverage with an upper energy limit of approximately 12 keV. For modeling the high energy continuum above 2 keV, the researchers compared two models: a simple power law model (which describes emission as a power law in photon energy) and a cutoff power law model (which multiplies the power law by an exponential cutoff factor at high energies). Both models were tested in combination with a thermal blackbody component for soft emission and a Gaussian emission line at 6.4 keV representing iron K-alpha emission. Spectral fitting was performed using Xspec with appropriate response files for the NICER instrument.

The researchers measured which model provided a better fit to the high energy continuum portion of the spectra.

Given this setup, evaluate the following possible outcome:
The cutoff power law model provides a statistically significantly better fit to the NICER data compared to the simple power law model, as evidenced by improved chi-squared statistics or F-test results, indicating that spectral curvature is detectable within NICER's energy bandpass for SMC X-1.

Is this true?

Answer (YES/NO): YES